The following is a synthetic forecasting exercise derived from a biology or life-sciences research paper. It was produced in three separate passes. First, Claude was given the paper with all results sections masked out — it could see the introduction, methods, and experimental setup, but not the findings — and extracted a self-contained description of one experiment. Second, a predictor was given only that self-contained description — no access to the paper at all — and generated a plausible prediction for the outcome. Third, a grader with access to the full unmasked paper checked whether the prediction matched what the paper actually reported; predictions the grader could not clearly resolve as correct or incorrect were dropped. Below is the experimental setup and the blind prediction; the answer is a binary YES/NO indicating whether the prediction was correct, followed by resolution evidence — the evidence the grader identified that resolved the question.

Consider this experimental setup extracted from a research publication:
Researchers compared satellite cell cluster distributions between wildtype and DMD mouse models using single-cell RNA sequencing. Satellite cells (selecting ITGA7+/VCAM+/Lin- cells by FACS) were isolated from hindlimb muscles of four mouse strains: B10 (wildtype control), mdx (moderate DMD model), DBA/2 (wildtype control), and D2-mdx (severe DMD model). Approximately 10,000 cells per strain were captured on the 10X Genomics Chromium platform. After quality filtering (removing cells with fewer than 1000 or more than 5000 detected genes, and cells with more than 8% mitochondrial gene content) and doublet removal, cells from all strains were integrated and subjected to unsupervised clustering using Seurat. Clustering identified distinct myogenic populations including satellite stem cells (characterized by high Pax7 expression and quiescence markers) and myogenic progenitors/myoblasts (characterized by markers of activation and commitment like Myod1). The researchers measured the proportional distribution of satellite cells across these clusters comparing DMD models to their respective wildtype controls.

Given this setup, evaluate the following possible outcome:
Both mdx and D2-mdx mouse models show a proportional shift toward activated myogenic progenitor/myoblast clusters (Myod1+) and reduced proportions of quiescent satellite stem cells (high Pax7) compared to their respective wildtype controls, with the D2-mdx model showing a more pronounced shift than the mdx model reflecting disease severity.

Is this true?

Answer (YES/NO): NO